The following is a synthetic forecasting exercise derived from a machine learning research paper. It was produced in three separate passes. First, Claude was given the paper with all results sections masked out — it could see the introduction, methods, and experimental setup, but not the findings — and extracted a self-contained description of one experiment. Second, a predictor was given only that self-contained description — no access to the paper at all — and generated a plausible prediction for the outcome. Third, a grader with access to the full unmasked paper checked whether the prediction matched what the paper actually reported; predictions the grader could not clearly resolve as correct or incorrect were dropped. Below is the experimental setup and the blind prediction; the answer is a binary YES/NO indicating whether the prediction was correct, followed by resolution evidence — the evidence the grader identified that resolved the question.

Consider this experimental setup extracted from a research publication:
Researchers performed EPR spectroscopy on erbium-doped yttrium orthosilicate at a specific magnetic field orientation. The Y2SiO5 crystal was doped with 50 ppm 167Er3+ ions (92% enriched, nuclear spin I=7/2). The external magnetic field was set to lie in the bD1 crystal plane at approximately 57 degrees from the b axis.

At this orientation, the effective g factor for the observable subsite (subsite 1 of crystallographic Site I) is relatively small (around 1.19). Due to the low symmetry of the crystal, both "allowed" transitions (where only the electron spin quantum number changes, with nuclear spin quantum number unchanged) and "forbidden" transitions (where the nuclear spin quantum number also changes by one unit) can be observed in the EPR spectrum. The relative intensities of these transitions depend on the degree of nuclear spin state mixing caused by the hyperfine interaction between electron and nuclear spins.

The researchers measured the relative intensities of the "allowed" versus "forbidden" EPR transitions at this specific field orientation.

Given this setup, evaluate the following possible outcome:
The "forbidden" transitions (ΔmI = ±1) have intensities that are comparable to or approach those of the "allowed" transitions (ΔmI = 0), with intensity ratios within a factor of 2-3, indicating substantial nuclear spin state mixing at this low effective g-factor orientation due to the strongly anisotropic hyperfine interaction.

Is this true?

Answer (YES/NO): YES